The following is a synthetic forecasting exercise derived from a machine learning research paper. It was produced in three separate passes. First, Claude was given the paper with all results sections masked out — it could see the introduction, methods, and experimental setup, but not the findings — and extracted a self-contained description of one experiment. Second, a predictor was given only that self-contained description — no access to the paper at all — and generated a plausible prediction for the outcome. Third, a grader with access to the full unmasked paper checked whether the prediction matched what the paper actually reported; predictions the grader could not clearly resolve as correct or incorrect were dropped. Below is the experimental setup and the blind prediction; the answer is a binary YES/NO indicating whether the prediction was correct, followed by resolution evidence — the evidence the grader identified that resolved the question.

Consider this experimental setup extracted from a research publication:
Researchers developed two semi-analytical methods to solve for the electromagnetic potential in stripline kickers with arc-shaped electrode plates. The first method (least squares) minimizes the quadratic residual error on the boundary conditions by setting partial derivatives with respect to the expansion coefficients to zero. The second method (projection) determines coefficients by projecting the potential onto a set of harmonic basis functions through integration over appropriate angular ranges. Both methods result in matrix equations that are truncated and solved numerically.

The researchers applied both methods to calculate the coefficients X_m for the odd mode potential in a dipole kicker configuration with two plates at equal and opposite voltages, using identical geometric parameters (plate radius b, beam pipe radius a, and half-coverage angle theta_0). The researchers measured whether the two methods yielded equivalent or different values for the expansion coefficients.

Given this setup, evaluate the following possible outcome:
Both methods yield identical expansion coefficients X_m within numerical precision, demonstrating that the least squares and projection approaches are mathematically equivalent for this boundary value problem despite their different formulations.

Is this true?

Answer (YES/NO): YES